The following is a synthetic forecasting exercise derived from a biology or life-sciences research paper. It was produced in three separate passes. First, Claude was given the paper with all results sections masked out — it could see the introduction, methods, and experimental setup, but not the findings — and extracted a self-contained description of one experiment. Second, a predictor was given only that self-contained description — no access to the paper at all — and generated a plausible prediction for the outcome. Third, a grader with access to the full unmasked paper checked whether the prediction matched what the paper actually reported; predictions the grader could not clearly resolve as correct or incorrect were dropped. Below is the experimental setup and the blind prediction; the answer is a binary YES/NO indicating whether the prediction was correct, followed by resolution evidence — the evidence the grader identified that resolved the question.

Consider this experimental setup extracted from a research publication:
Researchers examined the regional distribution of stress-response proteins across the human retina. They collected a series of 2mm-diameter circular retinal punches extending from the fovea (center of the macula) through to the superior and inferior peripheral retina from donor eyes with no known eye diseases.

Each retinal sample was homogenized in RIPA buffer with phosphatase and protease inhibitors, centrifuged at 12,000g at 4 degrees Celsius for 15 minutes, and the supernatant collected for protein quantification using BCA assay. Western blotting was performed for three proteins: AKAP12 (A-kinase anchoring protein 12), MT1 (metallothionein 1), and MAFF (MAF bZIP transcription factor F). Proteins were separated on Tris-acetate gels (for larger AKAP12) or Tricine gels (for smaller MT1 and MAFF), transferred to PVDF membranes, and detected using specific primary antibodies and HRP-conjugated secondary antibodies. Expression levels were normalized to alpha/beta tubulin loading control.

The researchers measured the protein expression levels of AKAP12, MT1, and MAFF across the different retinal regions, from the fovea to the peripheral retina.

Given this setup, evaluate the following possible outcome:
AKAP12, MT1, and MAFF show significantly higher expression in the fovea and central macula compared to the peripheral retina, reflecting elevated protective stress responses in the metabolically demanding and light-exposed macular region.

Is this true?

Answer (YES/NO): NO